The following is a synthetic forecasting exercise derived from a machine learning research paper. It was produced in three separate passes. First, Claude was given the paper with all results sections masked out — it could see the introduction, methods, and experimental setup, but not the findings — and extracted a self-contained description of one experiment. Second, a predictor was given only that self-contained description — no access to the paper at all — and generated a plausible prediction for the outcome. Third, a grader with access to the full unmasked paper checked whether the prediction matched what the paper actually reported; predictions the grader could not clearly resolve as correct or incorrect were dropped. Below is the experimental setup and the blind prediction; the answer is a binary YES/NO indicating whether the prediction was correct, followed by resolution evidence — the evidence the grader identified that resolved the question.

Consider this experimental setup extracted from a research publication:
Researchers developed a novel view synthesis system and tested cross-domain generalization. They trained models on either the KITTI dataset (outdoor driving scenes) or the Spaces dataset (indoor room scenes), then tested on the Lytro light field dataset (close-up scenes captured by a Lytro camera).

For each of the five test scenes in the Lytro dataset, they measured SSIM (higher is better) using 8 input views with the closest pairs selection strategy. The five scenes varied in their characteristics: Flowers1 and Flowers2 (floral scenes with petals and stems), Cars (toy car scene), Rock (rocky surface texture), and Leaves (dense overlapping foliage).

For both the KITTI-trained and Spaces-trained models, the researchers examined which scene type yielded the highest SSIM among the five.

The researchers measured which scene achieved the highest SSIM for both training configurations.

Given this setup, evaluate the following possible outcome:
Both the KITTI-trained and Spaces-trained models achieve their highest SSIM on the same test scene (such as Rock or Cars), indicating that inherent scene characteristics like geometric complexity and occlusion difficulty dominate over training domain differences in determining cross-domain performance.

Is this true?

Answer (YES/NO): YES